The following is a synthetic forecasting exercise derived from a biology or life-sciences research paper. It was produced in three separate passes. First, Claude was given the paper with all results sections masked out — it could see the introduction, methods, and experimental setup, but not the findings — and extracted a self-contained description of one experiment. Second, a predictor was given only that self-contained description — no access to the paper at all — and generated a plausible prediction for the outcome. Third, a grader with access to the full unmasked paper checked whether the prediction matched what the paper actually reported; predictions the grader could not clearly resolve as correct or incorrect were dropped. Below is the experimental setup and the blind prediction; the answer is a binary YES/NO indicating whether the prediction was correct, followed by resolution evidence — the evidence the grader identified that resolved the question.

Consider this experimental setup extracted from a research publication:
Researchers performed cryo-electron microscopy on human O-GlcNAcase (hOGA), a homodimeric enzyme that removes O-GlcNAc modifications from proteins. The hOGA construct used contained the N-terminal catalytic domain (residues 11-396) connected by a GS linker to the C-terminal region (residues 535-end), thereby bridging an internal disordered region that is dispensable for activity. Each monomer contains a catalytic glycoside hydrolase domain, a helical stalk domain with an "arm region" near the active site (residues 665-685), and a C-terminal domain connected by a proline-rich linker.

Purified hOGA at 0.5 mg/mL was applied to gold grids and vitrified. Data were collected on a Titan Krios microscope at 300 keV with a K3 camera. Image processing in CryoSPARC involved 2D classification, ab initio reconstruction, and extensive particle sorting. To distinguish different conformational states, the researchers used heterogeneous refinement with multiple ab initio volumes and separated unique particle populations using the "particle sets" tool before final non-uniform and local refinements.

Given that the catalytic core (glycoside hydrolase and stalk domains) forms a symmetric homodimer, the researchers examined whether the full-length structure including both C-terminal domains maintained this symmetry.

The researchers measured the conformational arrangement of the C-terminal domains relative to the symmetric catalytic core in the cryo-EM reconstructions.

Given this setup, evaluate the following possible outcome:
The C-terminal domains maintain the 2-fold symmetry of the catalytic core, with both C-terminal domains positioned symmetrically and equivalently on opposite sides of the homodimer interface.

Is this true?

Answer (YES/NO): NO